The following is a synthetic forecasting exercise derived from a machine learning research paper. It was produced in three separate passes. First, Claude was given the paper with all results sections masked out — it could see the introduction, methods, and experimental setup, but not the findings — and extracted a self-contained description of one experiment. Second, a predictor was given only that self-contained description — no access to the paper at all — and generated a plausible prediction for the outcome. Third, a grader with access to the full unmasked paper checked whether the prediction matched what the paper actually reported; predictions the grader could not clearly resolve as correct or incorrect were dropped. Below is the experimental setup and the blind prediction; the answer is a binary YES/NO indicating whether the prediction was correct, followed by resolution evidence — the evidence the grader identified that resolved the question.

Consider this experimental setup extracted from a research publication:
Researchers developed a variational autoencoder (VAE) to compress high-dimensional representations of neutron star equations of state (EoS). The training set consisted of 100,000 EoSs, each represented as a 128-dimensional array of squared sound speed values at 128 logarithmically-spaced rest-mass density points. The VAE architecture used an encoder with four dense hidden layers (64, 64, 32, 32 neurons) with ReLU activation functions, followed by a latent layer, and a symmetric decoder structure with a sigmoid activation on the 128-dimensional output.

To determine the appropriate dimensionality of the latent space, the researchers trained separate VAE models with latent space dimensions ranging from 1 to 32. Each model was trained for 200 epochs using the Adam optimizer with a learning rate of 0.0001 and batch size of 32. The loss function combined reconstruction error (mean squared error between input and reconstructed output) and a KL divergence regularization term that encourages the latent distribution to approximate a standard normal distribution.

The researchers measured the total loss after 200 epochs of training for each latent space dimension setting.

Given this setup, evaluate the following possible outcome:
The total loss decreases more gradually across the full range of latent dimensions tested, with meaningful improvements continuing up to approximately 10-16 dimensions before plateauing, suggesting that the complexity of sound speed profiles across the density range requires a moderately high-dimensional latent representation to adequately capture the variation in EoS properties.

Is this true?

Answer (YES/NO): NO